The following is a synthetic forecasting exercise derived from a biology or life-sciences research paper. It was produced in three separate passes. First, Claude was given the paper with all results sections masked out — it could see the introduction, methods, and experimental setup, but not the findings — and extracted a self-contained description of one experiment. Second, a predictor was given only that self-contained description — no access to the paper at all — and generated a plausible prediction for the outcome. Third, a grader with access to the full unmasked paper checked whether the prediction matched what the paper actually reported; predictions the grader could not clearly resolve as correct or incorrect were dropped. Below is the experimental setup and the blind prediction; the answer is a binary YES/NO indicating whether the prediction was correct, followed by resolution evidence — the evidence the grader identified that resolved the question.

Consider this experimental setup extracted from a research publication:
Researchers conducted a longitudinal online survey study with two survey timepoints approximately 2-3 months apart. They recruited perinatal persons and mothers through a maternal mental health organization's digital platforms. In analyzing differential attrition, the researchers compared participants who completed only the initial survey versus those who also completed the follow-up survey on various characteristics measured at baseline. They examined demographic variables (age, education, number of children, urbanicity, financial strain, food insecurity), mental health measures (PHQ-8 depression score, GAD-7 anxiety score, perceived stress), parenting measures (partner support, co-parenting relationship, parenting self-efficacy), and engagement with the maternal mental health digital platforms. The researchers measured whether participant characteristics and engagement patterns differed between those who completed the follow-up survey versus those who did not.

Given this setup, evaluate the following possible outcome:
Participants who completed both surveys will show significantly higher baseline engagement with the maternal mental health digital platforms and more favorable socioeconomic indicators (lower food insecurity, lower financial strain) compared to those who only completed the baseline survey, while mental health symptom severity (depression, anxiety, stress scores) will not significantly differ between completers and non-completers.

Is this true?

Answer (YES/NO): NO